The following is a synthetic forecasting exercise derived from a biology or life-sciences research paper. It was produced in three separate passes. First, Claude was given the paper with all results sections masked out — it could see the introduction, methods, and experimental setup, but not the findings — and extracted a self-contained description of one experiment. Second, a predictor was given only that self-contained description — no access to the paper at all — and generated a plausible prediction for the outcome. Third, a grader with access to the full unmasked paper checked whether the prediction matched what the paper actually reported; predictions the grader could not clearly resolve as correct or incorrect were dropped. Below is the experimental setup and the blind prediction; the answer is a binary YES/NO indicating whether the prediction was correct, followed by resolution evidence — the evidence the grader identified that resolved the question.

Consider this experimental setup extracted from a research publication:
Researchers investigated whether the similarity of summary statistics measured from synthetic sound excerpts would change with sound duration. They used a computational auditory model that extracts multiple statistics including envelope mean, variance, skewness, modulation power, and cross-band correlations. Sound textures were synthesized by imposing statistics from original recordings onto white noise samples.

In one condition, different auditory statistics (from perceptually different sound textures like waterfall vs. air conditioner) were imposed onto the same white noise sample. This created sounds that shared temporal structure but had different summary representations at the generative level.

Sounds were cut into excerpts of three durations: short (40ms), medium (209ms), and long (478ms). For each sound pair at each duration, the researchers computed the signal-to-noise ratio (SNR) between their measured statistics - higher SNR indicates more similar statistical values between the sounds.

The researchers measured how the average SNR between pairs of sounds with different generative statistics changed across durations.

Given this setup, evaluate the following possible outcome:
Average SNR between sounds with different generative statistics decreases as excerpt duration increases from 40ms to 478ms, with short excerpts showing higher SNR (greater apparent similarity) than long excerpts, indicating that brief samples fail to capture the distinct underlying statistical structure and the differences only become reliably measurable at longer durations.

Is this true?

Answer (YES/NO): YES